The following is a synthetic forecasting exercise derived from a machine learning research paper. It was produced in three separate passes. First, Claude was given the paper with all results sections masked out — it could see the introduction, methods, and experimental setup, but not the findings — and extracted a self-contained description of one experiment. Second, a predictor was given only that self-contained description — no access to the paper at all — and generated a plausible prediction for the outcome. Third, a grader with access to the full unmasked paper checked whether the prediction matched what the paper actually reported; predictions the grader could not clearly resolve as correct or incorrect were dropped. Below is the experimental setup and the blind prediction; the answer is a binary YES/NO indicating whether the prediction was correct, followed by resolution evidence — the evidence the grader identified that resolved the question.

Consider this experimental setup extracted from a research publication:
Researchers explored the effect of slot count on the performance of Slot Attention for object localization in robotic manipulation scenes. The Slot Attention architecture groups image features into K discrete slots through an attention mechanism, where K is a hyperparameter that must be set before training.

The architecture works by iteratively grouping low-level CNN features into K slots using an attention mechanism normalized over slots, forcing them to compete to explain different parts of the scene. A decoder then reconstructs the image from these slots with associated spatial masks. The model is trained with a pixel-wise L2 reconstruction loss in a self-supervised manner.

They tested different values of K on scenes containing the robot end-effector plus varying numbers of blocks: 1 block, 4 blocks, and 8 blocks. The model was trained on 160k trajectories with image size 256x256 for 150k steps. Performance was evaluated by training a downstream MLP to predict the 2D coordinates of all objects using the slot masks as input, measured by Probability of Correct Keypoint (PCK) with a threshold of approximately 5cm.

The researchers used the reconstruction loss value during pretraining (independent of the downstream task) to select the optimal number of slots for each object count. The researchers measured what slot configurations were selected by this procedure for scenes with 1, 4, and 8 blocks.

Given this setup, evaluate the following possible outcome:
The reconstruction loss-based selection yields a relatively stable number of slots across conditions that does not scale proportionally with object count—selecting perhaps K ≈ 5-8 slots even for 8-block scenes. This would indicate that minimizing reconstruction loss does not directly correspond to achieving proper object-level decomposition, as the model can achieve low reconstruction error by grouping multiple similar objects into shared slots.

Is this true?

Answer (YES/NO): NO